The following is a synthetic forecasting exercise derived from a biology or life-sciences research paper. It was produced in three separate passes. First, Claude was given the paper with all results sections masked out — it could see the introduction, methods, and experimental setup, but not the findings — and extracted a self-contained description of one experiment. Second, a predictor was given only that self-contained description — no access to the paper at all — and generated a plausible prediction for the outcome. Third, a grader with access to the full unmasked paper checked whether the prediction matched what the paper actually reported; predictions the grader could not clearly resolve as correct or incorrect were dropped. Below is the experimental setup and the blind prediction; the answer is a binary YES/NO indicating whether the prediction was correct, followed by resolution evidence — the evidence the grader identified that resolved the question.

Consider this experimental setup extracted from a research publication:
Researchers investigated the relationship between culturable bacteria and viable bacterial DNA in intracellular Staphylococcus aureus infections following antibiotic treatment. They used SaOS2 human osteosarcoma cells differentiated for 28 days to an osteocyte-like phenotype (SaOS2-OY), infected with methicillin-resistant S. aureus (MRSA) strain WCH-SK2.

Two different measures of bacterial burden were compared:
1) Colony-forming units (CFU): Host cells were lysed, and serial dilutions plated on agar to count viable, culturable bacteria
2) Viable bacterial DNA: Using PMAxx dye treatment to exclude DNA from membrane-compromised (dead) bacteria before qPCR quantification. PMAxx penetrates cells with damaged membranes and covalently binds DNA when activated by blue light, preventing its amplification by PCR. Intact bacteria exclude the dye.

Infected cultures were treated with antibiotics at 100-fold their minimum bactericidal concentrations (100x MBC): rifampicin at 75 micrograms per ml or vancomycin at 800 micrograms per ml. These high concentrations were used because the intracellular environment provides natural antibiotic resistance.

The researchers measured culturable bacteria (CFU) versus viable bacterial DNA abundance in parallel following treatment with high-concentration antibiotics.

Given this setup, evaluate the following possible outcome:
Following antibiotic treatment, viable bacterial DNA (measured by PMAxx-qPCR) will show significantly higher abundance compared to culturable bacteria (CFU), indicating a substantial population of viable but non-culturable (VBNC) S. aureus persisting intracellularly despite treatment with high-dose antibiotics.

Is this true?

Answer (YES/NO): NO